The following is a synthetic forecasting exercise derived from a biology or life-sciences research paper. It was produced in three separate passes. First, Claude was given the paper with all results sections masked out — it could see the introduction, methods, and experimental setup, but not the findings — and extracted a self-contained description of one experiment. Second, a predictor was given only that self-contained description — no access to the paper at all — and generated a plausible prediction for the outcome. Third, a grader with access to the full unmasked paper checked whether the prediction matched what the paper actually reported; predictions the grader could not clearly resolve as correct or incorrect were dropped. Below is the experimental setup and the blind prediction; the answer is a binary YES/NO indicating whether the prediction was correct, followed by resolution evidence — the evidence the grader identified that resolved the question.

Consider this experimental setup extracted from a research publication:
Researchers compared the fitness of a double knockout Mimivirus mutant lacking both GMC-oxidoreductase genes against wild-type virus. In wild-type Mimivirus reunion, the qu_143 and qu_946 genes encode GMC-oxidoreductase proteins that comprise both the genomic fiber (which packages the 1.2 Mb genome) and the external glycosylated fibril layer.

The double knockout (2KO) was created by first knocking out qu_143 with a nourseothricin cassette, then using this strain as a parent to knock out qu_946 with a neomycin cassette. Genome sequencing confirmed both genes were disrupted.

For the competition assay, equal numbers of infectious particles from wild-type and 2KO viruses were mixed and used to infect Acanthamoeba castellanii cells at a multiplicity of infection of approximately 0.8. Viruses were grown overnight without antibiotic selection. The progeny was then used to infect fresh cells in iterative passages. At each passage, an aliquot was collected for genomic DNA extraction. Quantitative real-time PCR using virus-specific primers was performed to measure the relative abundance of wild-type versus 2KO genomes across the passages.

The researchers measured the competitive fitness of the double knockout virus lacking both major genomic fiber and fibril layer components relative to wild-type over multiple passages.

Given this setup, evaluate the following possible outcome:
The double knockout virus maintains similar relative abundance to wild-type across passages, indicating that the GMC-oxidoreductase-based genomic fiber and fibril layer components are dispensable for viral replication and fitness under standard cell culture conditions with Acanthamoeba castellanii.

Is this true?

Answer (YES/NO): YES